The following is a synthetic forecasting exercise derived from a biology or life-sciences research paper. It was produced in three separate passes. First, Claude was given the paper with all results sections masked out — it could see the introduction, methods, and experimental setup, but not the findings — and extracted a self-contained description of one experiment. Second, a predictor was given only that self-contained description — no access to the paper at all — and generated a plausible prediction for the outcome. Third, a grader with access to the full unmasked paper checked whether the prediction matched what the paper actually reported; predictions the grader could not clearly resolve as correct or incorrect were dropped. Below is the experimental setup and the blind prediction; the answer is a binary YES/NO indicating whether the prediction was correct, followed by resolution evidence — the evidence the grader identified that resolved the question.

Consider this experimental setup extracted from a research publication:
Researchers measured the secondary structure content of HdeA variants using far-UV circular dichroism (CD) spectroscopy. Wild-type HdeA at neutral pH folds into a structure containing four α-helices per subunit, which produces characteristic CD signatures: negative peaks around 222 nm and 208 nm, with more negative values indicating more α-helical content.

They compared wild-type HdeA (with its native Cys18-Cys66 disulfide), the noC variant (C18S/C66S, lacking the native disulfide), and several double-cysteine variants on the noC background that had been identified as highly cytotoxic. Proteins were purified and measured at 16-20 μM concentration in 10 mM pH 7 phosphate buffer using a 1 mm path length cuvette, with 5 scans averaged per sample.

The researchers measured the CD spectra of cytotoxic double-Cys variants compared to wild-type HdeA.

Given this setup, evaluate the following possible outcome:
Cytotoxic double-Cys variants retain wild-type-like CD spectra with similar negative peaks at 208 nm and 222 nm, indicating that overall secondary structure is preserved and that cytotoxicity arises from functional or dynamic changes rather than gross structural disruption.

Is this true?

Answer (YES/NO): NO